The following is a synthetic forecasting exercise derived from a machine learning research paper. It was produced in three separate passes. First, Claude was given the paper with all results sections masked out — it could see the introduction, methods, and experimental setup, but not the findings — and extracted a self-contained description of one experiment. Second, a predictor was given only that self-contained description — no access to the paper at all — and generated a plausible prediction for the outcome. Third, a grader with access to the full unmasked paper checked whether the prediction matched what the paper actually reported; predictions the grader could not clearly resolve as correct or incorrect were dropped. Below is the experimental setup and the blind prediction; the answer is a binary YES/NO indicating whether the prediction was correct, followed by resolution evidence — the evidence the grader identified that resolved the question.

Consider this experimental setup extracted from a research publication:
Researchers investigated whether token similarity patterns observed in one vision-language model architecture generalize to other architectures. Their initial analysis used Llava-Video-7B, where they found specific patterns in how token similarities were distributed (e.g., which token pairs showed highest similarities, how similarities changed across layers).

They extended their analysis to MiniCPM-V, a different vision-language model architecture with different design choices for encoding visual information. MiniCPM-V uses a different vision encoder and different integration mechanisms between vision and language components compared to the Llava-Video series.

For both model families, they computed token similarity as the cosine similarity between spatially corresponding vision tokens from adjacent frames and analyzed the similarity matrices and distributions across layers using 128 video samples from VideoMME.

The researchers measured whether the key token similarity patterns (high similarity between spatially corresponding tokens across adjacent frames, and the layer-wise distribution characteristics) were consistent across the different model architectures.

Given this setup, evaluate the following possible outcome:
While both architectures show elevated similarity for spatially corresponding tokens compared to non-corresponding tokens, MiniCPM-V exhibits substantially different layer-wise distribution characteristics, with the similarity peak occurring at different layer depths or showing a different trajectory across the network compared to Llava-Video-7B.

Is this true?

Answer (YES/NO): NO